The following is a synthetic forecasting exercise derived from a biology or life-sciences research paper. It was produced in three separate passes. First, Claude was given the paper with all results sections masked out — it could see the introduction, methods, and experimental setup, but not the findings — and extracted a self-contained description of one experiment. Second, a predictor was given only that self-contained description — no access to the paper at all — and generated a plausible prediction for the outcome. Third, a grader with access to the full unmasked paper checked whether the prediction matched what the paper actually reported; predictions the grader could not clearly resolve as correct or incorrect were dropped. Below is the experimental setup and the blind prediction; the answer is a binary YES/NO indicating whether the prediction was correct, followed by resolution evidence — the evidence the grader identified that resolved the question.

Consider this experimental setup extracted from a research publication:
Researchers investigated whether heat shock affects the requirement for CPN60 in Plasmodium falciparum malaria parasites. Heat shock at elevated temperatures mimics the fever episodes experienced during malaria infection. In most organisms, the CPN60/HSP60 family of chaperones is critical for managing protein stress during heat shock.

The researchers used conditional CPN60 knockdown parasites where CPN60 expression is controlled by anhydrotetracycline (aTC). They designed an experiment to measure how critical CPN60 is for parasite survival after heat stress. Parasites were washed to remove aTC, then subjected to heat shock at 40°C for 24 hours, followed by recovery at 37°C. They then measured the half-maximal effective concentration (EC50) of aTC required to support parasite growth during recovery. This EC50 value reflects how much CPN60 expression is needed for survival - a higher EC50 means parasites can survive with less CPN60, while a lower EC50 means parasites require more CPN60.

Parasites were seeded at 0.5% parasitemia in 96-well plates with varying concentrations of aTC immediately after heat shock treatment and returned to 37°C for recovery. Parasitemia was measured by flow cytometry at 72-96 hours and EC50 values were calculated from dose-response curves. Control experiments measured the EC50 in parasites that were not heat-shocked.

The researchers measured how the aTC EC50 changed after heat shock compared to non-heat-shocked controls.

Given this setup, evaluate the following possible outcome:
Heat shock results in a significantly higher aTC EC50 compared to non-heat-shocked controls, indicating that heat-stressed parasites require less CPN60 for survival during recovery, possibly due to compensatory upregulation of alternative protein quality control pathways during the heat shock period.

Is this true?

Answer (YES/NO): NO